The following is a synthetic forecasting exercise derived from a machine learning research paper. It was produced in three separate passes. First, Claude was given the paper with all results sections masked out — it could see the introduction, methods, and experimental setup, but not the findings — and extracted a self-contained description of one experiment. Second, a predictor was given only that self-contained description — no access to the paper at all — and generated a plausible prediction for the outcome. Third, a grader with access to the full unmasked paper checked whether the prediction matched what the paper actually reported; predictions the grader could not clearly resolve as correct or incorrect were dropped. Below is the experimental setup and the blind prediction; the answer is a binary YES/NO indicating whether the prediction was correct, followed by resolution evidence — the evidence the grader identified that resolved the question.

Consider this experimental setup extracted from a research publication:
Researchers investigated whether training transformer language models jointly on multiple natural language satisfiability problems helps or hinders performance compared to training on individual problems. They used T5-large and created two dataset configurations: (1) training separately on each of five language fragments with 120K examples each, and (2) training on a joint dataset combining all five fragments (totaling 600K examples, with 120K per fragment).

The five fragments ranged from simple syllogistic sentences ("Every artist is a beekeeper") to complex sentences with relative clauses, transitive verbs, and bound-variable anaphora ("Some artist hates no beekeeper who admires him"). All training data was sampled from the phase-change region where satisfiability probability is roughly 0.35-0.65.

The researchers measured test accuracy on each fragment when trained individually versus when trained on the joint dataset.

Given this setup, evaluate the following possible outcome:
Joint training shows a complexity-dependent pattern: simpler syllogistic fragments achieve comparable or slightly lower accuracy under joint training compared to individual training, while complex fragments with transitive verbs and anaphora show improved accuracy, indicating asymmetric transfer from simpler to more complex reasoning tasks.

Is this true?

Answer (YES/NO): YES